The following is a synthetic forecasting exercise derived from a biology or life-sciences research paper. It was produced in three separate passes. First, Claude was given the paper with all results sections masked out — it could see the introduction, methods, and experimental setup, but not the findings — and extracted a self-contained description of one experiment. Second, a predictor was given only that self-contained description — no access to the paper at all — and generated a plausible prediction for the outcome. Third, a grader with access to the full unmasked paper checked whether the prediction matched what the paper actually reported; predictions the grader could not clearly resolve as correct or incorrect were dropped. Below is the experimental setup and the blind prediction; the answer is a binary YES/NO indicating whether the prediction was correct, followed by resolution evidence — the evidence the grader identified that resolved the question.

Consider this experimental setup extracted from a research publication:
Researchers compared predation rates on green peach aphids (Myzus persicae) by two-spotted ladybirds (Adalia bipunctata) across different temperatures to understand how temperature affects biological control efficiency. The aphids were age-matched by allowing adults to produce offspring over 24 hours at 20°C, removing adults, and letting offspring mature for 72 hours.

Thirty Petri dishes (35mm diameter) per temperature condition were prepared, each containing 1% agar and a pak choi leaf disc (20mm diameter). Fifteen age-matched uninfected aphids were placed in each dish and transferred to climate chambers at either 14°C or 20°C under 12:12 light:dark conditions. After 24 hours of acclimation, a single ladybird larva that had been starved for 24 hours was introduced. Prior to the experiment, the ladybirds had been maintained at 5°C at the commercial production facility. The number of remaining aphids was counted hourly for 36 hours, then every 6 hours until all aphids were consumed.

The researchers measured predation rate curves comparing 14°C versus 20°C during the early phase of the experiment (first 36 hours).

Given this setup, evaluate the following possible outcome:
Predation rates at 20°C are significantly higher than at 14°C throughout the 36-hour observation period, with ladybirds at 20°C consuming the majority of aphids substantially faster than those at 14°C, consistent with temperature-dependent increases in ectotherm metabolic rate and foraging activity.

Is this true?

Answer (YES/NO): NO